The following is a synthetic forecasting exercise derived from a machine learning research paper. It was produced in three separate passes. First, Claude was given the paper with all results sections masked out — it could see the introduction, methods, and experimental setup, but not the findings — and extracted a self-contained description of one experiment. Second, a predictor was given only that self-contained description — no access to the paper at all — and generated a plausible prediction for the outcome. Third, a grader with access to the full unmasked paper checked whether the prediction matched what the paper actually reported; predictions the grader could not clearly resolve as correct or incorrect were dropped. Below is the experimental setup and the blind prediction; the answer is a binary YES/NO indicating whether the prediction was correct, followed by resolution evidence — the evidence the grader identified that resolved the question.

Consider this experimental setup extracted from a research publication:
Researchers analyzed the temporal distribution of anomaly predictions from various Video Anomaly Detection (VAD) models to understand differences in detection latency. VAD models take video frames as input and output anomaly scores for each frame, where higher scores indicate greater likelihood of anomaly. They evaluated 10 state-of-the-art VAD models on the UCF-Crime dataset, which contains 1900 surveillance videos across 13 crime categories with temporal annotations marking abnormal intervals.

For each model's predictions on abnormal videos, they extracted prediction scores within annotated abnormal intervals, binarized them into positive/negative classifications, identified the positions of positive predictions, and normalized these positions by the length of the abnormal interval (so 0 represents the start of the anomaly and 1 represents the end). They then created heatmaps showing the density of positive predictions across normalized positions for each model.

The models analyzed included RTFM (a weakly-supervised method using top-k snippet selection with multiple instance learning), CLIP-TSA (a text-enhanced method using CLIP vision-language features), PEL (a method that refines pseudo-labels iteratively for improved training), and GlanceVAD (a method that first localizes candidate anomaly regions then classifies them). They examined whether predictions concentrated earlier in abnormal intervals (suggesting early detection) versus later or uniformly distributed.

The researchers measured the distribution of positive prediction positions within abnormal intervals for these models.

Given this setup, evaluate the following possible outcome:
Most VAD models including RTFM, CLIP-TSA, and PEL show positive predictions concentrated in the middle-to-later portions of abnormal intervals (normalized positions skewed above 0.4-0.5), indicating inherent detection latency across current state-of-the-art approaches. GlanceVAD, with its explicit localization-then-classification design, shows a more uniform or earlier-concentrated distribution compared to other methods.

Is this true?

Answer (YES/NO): NO